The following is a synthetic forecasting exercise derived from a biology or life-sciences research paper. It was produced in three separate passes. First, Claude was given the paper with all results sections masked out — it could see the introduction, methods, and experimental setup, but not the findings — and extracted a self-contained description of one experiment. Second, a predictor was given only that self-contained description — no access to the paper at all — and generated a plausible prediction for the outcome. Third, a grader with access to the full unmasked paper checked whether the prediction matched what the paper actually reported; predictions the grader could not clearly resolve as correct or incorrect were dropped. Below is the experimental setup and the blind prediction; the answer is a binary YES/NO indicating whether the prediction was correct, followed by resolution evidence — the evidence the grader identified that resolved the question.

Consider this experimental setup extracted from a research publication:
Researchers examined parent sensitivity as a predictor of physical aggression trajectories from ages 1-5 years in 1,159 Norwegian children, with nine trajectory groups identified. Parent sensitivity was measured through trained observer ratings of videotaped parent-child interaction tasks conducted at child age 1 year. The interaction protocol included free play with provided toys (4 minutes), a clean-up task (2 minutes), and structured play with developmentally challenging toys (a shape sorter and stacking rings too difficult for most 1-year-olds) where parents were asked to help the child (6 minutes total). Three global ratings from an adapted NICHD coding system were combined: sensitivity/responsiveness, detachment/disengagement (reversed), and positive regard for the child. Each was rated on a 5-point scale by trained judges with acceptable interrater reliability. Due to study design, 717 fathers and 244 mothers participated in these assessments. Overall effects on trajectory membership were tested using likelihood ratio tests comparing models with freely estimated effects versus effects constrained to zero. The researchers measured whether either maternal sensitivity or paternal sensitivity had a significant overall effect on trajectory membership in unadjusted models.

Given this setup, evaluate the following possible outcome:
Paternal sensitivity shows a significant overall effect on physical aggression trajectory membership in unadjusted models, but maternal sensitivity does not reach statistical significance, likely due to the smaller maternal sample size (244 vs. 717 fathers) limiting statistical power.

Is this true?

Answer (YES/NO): NO